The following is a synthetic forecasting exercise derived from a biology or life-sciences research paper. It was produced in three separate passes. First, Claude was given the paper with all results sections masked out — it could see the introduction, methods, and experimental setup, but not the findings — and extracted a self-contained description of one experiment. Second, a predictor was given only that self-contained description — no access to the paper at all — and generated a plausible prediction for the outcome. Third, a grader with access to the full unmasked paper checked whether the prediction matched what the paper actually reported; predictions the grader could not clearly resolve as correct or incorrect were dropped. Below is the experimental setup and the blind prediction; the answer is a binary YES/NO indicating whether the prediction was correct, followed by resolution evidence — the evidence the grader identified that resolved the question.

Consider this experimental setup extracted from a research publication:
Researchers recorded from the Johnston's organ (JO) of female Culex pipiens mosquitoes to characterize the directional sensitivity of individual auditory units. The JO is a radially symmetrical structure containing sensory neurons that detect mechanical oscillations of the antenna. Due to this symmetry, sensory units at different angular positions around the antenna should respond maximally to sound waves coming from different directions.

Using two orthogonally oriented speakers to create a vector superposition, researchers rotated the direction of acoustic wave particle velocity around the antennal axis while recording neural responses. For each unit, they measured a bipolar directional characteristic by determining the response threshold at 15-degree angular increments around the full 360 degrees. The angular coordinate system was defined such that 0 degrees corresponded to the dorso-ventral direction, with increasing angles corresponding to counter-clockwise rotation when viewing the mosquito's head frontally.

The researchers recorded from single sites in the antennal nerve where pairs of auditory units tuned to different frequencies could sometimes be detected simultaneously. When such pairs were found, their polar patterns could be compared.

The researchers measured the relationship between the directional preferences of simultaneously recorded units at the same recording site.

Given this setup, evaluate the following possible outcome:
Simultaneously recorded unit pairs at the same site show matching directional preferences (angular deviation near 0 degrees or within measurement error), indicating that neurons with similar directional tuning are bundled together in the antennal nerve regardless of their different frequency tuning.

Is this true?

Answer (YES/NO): NO